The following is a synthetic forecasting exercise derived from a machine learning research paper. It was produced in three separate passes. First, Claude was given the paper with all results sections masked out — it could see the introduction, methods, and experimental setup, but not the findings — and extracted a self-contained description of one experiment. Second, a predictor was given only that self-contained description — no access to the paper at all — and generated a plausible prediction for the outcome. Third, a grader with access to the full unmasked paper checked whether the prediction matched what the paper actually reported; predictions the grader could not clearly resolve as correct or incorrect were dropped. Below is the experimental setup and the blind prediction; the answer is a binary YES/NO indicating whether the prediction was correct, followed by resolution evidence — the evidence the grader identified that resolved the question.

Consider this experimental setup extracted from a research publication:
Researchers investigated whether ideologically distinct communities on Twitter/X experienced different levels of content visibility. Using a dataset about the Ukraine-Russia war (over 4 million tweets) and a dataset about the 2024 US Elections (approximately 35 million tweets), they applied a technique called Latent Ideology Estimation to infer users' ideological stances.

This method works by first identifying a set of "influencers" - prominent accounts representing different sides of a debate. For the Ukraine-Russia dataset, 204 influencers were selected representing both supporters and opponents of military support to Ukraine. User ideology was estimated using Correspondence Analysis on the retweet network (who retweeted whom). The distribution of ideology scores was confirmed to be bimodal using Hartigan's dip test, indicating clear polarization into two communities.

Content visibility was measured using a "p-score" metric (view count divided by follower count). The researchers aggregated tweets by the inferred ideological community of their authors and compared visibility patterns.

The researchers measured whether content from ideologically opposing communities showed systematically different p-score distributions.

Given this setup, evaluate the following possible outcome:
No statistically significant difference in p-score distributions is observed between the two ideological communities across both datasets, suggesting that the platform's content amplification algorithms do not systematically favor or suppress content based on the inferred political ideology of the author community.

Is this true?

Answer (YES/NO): YES